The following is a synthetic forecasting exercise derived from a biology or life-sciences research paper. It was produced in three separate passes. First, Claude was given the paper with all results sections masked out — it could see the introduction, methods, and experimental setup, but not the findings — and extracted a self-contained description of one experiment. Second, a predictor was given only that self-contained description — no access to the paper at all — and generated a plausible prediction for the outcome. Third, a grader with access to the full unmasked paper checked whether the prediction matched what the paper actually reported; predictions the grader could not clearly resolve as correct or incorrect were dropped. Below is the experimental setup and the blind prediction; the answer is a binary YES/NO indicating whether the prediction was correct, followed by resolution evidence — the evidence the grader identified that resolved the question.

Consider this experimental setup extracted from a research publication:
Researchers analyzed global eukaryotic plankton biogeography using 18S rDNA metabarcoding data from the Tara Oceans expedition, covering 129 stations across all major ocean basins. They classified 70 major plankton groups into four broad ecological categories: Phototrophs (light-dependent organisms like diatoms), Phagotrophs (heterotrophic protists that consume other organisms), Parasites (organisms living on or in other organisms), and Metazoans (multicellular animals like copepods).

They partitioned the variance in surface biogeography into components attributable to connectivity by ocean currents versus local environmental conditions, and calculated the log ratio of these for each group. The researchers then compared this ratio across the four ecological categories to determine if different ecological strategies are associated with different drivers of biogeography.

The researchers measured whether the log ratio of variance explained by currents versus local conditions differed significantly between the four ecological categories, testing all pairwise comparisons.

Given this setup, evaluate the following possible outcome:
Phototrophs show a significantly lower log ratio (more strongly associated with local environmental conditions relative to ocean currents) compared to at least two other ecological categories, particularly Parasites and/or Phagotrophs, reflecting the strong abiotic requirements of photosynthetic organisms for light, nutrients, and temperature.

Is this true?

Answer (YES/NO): NO